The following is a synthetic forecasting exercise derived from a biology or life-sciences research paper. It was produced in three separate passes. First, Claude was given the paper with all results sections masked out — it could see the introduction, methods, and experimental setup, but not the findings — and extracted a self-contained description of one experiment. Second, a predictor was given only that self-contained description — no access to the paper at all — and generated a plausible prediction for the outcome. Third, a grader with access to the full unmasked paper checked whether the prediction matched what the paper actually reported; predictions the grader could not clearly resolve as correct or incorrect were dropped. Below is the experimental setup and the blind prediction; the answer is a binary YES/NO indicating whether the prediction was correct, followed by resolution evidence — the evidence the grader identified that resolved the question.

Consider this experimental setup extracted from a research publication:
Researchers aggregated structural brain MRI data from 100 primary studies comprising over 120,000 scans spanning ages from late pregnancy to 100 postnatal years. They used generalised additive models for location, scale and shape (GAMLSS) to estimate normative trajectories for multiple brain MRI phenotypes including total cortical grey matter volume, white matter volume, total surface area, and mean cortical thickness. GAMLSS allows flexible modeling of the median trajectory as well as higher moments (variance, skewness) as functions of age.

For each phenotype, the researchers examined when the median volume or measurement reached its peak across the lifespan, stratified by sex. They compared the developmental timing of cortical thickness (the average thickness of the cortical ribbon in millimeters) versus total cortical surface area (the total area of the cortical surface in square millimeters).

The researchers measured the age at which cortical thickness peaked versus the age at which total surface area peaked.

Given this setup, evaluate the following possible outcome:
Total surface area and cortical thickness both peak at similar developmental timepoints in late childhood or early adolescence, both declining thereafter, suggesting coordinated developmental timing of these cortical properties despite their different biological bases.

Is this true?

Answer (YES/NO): NO